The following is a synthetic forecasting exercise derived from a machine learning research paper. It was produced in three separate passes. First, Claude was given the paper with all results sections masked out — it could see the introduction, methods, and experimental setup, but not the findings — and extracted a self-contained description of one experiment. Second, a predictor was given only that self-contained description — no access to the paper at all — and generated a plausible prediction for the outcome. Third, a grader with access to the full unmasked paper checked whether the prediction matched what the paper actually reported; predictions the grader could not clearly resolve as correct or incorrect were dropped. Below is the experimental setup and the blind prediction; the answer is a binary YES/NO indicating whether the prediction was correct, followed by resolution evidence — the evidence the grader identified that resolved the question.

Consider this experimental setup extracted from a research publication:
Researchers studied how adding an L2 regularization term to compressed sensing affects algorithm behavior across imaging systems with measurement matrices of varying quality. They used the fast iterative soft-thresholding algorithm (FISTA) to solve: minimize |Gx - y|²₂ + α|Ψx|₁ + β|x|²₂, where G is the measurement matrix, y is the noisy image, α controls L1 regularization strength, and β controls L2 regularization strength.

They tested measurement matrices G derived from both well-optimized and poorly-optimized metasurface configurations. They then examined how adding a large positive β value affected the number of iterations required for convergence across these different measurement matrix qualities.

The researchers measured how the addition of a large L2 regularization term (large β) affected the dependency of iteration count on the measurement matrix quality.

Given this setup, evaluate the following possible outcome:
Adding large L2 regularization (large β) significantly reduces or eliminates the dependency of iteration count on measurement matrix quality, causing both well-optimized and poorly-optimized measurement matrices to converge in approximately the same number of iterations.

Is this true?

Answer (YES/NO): YES